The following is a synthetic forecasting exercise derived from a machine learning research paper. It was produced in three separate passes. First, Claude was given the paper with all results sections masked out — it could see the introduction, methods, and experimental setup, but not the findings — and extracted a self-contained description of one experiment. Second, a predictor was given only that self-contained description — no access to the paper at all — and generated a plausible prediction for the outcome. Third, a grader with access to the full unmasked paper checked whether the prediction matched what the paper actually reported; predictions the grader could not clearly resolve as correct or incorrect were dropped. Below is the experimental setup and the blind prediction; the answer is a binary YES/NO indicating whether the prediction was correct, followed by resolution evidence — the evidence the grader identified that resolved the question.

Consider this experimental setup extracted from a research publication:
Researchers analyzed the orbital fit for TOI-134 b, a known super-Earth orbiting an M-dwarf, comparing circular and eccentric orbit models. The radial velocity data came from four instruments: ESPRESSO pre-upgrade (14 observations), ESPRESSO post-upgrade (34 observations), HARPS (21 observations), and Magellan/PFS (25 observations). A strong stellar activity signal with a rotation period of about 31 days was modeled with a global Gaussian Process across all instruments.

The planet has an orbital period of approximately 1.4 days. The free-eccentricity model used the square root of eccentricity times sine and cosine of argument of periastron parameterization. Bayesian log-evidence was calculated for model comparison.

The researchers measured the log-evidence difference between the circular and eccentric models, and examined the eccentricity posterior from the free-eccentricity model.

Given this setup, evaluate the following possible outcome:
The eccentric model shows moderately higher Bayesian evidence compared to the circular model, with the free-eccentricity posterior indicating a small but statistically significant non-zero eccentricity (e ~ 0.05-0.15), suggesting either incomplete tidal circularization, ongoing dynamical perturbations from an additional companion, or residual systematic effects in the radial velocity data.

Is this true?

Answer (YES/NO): NO